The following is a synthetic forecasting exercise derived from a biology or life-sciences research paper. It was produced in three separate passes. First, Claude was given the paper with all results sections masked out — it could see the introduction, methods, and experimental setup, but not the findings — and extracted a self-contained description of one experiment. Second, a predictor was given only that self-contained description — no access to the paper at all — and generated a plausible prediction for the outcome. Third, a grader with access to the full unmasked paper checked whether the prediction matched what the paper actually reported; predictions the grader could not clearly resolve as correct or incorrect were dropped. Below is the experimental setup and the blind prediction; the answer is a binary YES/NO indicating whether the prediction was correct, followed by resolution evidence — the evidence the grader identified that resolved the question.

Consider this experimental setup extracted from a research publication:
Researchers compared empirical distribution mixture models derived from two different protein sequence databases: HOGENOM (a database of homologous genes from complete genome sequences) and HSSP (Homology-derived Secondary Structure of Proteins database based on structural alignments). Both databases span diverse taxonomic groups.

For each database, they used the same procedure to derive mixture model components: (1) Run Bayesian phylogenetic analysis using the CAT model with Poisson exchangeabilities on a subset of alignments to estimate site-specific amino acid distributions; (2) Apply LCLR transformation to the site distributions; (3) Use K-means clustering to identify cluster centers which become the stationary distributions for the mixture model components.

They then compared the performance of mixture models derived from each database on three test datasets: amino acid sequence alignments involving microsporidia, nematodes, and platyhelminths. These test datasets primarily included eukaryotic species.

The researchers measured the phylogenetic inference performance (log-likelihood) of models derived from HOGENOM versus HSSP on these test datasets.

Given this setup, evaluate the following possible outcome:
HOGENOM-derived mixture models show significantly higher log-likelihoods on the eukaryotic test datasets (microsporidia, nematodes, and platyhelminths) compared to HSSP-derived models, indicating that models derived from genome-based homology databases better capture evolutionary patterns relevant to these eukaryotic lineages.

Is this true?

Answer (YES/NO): NO